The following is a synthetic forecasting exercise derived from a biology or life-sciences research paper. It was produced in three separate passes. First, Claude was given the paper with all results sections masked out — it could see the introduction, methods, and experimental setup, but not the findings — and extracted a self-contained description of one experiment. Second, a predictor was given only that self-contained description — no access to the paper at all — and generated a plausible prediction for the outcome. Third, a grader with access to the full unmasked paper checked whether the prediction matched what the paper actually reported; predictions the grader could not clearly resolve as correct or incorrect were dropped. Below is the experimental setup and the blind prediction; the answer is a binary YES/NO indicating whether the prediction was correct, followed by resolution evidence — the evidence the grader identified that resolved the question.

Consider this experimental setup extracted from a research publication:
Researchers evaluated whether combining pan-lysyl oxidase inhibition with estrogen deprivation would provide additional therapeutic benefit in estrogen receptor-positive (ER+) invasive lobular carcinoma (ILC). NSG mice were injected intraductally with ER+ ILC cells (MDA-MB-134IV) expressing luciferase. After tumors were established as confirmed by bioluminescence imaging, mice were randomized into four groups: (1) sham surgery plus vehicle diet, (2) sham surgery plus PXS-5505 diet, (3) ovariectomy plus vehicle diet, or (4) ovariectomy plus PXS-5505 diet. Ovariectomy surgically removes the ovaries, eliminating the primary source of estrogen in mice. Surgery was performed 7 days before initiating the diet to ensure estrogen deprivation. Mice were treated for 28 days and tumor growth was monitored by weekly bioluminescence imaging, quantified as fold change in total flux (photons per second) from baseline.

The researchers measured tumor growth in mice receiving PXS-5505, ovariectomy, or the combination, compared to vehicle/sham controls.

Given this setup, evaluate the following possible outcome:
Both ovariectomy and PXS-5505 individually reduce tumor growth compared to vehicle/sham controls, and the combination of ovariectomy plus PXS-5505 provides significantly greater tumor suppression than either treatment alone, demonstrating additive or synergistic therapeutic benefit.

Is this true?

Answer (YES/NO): NO